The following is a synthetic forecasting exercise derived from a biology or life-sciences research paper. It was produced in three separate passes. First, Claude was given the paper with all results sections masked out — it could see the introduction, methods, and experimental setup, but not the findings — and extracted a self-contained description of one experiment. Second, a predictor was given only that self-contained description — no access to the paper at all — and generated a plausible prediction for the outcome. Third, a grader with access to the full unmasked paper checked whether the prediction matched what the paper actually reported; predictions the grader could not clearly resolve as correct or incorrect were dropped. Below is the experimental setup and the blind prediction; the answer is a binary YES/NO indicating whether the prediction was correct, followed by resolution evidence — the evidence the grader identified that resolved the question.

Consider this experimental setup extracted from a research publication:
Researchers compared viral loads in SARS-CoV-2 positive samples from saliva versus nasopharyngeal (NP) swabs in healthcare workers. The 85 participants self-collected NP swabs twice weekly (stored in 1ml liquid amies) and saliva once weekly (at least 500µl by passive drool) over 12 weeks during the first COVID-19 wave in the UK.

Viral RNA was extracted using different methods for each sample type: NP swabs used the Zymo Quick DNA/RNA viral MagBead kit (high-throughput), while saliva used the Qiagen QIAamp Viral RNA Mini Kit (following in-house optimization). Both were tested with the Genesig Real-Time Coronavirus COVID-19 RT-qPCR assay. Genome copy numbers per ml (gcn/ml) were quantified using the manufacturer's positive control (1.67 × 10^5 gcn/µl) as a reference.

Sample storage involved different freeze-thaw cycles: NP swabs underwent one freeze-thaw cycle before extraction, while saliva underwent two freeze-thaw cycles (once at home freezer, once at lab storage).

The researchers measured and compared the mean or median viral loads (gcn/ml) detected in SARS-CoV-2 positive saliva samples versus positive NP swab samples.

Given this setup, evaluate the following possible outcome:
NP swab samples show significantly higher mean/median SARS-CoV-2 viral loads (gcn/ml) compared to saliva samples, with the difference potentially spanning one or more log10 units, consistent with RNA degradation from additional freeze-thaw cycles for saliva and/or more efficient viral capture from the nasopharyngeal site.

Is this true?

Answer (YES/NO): NO